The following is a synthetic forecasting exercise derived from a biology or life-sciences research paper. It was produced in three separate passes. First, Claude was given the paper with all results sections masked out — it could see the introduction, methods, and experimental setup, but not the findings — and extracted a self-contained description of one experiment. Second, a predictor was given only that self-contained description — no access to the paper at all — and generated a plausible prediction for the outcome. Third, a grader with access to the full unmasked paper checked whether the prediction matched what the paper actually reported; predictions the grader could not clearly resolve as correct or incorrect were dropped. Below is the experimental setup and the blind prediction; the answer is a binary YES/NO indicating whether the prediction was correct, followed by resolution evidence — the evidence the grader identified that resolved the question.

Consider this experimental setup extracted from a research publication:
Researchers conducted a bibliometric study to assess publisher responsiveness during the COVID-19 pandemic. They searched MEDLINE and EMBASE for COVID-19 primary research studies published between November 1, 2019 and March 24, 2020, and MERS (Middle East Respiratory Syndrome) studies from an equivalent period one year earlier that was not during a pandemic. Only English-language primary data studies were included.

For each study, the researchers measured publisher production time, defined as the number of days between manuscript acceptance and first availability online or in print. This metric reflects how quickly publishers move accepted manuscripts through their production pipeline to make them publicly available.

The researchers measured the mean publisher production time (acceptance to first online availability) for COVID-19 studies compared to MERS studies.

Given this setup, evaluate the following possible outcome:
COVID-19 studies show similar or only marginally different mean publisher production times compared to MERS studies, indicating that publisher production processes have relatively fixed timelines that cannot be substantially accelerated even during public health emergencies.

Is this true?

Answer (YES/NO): NO